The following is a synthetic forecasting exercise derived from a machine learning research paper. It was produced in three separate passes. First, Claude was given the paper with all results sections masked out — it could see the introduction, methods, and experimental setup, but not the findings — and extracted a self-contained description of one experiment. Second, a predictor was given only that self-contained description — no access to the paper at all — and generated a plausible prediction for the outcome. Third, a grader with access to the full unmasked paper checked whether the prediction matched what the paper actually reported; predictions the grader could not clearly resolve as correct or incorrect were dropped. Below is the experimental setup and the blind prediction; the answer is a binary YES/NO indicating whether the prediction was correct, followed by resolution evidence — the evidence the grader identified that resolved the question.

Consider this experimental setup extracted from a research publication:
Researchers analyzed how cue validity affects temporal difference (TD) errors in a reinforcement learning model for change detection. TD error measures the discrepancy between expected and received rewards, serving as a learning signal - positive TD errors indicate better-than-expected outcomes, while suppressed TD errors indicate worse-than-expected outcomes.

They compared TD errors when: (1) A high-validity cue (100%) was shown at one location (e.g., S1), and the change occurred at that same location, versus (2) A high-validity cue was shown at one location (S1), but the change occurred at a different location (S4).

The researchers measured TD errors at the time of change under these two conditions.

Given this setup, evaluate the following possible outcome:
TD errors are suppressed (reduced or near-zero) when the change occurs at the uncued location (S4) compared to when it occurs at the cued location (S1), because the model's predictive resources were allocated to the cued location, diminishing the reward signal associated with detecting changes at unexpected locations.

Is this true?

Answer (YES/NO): YES